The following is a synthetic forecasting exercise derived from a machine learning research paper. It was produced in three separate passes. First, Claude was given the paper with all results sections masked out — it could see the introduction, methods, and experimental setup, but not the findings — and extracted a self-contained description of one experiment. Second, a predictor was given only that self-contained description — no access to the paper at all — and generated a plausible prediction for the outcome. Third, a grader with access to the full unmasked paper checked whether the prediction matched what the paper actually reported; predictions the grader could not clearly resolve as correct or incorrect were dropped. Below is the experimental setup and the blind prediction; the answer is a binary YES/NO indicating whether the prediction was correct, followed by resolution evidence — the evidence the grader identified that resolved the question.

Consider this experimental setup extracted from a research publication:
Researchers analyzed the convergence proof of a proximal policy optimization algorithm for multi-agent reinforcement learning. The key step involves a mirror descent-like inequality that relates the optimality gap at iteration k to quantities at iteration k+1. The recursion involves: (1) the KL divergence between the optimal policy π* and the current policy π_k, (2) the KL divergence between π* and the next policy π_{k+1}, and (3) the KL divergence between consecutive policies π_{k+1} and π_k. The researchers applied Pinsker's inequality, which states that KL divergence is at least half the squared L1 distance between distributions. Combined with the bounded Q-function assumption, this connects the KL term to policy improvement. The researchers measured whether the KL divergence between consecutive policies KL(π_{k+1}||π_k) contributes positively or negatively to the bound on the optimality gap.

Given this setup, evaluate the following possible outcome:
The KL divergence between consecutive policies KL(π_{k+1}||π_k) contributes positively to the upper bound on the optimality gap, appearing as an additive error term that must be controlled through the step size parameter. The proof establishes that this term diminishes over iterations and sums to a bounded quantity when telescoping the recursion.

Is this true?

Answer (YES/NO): NO